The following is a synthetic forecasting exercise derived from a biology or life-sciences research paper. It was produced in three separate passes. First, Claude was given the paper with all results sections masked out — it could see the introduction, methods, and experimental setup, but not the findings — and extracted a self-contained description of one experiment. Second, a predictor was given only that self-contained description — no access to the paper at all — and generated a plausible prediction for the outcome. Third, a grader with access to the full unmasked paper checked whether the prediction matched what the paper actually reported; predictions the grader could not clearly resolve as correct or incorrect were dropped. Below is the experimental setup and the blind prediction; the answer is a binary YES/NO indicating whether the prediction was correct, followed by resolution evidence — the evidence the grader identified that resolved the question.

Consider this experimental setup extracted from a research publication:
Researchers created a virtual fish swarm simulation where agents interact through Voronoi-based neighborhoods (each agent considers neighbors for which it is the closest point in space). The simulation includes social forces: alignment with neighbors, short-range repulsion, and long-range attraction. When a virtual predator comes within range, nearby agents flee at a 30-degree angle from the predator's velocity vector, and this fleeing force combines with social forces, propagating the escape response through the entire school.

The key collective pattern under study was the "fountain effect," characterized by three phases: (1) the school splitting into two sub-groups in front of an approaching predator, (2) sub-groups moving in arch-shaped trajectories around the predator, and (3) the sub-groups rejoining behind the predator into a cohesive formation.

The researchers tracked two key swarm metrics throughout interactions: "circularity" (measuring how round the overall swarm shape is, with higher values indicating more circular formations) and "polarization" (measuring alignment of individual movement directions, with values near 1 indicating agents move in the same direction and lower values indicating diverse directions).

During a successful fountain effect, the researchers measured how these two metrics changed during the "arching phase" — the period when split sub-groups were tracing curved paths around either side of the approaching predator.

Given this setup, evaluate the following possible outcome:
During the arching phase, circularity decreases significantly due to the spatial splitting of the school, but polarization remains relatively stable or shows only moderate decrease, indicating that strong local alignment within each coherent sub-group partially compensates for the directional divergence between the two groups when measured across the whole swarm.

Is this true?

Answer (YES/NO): NO